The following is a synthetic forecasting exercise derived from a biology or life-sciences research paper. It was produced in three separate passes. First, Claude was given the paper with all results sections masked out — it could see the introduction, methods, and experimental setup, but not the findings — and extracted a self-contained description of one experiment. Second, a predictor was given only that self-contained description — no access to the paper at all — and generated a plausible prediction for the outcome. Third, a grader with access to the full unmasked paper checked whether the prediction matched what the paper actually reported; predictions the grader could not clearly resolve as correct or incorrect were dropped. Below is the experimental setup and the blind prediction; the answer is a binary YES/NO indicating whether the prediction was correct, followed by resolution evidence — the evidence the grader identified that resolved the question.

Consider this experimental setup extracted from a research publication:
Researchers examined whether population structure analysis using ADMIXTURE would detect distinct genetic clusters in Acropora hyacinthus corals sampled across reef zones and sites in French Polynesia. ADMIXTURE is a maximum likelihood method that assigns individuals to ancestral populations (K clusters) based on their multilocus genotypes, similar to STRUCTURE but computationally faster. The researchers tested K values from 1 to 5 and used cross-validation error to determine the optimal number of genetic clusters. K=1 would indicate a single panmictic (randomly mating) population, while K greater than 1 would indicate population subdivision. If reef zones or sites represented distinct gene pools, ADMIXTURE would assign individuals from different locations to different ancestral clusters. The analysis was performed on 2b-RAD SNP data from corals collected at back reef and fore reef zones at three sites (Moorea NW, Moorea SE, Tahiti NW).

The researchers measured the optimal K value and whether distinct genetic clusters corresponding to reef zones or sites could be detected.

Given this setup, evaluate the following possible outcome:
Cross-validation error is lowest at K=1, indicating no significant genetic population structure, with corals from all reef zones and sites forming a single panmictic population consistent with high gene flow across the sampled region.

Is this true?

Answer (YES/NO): YES